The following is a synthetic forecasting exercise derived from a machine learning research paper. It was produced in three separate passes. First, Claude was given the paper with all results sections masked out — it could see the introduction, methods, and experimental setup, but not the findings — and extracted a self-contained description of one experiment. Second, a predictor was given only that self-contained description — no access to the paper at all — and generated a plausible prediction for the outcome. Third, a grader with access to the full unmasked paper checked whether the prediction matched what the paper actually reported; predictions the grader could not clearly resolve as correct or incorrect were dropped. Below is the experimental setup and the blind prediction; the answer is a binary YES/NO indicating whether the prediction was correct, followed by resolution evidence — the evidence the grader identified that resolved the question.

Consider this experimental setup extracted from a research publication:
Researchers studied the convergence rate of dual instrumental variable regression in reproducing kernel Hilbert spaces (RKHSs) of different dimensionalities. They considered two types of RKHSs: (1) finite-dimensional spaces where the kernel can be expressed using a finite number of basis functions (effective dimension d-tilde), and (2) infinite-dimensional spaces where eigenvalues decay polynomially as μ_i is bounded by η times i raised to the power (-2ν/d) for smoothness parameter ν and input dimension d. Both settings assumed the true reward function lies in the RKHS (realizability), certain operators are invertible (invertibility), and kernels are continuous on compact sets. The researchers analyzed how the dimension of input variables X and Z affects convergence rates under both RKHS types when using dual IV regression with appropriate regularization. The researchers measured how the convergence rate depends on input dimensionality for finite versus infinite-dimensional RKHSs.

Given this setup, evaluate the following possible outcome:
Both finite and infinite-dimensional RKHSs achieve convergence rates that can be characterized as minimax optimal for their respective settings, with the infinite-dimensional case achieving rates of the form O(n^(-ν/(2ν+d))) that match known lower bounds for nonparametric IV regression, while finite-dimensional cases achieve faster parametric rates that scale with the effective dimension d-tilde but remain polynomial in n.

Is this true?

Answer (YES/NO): YES